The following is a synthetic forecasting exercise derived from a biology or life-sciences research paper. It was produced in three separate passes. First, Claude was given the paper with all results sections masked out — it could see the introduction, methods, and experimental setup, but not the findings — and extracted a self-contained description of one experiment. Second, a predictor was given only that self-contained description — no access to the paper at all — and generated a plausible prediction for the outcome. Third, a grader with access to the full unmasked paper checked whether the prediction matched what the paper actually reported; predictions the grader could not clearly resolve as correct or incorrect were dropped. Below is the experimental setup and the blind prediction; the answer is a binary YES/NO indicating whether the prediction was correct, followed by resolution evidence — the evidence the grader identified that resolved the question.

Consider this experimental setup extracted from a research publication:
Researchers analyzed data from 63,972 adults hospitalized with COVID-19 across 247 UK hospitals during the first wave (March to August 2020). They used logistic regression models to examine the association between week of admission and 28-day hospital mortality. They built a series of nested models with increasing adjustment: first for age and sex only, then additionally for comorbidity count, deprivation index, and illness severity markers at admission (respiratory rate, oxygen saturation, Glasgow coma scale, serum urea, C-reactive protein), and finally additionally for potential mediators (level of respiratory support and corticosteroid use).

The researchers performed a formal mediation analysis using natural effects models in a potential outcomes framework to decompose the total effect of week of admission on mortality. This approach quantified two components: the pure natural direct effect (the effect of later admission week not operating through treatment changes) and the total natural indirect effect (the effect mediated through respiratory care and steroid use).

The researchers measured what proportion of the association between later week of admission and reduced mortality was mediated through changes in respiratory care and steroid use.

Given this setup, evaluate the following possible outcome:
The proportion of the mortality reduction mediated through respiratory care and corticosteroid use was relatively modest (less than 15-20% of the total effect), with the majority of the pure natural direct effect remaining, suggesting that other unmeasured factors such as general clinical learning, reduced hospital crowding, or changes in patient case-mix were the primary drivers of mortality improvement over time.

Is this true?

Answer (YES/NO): NO